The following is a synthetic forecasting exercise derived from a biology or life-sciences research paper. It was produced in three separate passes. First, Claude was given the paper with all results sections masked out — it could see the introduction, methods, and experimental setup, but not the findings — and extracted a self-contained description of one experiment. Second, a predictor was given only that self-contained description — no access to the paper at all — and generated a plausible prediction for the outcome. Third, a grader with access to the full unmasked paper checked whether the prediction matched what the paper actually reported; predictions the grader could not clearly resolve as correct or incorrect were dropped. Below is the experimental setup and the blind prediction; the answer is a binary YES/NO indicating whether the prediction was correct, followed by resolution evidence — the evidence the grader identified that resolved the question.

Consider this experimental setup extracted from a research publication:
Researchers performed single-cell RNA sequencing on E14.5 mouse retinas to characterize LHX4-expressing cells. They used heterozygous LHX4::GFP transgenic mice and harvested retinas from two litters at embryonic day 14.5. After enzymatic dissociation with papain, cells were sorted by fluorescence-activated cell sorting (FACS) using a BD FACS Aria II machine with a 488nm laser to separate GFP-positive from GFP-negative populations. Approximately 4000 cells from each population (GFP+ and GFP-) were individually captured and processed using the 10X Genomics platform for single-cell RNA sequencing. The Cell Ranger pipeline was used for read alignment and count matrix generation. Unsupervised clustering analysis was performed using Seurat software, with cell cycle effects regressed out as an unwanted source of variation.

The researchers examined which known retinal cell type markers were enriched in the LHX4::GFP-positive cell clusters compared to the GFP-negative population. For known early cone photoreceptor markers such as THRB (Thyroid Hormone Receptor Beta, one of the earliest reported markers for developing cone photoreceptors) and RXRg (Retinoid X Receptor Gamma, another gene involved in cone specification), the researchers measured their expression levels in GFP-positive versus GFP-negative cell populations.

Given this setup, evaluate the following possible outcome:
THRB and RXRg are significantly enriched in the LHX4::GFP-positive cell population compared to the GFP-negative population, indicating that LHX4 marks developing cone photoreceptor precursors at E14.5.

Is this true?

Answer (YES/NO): YES